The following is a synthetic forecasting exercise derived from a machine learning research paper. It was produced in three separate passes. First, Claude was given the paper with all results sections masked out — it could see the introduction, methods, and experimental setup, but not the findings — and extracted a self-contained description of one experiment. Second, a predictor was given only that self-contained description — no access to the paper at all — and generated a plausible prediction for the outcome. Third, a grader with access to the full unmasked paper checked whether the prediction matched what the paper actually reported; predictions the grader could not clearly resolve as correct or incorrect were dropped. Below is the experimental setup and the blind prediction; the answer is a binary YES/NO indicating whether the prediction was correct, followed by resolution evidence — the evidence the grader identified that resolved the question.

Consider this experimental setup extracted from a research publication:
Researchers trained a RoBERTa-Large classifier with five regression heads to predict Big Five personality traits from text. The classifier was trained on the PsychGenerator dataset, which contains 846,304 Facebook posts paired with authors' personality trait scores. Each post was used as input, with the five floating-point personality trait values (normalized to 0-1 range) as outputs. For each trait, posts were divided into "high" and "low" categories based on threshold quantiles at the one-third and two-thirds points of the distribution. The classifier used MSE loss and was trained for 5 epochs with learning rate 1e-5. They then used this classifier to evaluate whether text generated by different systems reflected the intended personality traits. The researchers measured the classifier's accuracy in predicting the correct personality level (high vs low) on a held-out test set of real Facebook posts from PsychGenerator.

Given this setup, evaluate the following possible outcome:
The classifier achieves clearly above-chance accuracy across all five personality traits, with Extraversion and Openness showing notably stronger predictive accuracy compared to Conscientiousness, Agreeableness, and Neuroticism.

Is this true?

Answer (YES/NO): NO